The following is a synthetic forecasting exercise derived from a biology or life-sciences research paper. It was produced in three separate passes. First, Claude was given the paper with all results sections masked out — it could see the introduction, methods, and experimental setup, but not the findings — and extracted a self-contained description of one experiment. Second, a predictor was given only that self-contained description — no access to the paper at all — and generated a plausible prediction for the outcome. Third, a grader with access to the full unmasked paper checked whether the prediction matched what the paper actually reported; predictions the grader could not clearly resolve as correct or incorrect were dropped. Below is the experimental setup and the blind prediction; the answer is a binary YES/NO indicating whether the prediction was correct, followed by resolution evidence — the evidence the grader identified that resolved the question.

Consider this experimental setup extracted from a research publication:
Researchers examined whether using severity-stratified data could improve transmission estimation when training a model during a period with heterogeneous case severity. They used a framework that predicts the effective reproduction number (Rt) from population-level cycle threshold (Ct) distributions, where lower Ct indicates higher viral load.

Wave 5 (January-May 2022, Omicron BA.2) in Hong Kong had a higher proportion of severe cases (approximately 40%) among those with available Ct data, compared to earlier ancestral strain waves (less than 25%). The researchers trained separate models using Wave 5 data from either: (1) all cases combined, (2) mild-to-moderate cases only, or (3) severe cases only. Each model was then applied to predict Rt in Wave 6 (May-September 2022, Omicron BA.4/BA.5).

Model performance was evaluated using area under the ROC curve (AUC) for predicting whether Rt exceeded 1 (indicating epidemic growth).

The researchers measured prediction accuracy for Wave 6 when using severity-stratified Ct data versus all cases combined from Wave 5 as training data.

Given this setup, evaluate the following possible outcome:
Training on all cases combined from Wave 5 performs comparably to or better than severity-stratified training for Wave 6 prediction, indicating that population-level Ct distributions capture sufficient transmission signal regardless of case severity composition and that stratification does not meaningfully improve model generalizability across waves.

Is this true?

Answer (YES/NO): NO